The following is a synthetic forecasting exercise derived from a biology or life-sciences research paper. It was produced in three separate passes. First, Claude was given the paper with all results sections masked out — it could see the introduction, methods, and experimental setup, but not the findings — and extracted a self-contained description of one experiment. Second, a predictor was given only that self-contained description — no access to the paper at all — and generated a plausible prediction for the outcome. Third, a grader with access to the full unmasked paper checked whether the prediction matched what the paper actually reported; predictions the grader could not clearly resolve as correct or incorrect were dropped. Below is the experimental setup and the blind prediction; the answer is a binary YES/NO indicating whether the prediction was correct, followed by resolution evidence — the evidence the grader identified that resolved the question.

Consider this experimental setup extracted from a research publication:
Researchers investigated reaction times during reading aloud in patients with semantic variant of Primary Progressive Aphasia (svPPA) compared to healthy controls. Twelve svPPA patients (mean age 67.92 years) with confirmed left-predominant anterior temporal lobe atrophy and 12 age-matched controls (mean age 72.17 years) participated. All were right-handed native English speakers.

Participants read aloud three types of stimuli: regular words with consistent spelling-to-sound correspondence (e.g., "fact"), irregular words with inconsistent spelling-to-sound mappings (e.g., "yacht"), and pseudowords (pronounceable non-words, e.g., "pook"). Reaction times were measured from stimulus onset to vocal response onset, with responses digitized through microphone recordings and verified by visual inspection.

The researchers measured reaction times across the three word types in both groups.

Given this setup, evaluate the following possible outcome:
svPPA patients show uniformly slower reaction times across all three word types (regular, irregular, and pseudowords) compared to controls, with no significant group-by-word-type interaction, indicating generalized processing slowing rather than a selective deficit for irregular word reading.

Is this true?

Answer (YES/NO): YES